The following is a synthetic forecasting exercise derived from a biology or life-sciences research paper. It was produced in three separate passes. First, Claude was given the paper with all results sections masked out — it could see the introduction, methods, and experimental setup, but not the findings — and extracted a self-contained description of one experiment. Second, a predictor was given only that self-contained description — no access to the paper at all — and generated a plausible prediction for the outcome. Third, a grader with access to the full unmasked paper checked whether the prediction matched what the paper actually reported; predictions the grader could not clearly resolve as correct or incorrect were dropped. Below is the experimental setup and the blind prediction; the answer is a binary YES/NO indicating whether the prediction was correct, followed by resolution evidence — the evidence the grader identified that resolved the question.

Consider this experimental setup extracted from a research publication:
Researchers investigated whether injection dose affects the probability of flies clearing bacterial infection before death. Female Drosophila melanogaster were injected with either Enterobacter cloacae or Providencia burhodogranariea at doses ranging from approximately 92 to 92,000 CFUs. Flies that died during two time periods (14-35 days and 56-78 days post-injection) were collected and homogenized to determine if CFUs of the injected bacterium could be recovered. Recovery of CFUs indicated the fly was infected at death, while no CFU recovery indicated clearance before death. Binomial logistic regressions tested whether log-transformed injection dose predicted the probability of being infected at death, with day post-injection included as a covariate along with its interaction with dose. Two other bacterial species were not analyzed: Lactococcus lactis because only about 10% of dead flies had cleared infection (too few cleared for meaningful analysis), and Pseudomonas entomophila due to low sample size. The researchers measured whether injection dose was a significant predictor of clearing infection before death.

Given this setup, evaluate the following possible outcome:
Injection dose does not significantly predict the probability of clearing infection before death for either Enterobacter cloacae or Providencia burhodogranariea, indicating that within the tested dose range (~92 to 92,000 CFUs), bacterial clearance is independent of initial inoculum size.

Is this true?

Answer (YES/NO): NO